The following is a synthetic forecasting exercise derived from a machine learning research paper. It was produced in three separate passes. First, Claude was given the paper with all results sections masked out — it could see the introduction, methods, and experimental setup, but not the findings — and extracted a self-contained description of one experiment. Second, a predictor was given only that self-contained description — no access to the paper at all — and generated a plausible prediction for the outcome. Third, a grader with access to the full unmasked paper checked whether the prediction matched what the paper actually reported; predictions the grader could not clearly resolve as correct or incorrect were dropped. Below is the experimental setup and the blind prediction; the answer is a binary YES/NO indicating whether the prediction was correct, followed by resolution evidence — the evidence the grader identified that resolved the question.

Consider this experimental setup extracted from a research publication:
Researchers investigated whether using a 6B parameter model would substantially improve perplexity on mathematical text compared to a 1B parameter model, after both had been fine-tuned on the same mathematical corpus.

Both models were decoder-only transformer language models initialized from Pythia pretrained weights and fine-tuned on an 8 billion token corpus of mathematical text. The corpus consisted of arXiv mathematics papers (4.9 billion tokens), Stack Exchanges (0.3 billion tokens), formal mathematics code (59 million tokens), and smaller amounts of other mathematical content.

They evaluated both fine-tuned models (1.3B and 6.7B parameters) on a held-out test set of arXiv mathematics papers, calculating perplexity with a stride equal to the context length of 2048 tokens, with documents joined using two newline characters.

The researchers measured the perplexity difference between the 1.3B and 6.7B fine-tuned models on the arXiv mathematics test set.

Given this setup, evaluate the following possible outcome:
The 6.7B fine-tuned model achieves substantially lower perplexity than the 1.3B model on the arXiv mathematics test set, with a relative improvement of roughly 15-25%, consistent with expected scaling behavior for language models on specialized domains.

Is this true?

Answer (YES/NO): NO